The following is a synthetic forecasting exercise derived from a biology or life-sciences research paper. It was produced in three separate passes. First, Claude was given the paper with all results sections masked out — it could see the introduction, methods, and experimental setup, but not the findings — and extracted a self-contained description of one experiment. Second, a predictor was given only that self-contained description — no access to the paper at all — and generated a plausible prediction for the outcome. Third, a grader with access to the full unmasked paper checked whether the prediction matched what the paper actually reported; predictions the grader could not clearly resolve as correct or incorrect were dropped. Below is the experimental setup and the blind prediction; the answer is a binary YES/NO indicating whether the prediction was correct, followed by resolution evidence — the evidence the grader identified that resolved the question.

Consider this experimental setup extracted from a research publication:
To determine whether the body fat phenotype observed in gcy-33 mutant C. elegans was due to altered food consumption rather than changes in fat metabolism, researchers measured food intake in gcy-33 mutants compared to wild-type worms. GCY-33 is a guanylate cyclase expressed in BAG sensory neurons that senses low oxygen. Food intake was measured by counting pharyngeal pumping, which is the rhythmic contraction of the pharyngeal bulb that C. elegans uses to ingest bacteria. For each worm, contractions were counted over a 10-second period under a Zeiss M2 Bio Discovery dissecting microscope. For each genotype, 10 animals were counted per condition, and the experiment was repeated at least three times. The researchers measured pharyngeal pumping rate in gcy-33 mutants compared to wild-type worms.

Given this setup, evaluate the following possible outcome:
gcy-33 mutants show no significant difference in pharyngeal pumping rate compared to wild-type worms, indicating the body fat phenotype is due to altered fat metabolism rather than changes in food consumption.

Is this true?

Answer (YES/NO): YES